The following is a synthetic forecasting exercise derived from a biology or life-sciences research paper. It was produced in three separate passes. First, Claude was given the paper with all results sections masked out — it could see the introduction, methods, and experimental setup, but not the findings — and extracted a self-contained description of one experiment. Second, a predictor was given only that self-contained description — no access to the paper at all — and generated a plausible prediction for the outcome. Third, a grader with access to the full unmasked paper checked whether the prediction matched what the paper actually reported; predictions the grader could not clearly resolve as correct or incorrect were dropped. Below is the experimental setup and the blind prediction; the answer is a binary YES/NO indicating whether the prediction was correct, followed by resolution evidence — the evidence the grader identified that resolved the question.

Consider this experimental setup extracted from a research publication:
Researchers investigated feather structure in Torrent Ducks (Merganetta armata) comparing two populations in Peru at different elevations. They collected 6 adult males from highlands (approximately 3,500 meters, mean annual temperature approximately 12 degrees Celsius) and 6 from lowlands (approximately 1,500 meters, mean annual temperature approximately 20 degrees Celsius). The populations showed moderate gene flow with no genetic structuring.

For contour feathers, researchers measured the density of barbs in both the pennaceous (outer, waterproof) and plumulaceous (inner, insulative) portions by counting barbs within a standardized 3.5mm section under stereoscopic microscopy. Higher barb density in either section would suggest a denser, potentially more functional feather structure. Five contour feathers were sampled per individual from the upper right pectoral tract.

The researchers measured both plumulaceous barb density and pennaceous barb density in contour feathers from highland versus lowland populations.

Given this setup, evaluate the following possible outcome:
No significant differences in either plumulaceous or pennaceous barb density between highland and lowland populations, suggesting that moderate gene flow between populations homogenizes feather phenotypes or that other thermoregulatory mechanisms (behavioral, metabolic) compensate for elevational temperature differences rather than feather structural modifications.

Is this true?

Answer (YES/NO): YES